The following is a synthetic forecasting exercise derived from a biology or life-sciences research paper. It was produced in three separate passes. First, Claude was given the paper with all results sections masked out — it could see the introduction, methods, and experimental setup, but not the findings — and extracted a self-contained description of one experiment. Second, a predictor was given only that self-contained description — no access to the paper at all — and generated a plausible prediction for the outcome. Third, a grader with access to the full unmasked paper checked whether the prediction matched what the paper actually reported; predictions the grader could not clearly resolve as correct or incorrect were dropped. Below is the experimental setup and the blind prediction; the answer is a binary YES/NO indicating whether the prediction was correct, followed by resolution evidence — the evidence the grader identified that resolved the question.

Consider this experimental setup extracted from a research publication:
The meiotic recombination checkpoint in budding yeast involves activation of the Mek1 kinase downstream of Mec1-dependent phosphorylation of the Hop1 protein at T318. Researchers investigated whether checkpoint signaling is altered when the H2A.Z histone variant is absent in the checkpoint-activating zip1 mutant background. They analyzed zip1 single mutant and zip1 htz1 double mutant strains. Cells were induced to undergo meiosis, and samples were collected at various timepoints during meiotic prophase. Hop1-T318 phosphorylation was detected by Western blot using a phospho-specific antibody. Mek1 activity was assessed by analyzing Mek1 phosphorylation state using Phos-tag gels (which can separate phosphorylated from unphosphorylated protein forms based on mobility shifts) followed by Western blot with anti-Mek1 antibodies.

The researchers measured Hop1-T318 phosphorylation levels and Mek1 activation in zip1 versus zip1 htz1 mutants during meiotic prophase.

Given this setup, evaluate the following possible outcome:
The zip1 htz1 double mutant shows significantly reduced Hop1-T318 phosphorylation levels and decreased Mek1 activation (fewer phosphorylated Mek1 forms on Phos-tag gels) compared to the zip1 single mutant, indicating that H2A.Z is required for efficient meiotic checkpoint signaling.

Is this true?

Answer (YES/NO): NO